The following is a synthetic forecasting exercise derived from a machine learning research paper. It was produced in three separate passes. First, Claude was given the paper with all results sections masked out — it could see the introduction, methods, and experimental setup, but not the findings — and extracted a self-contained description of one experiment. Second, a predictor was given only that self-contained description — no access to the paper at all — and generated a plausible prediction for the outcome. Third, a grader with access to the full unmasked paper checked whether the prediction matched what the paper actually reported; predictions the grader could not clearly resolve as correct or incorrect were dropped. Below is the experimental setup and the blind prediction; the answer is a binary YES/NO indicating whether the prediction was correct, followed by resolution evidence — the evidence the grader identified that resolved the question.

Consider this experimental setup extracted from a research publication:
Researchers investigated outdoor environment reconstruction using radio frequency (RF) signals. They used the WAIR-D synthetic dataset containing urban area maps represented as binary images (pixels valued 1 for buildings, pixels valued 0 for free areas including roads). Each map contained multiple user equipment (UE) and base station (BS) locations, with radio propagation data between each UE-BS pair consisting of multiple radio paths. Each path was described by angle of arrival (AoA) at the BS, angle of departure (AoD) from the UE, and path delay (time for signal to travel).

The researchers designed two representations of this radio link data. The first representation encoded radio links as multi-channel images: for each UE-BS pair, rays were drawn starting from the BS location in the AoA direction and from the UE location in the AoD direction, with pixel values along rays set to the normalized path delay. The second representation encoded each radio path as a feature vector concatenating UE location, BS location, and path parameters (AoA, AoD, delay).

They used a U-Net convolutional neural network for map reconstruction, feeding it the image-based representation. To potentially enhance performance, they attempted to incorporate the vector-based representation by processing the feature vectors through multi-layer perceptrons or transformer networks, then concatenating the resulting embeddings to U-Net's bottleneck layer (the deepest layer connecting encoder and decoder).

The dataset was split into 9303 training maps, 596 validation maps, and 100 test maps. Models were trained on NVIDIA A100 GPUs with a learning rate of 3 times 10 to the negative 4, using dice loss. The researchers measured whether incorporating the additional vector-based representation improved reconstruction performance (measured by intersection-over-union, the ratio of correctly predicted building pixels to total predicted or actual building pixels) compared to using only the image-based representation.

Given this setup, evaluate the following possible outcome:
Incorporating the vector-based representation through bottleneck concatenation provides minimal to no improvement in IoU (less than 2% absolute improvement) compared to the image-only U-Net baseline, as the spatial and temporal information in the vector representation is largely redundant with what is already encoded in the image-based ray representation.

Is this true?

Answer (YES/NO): YES